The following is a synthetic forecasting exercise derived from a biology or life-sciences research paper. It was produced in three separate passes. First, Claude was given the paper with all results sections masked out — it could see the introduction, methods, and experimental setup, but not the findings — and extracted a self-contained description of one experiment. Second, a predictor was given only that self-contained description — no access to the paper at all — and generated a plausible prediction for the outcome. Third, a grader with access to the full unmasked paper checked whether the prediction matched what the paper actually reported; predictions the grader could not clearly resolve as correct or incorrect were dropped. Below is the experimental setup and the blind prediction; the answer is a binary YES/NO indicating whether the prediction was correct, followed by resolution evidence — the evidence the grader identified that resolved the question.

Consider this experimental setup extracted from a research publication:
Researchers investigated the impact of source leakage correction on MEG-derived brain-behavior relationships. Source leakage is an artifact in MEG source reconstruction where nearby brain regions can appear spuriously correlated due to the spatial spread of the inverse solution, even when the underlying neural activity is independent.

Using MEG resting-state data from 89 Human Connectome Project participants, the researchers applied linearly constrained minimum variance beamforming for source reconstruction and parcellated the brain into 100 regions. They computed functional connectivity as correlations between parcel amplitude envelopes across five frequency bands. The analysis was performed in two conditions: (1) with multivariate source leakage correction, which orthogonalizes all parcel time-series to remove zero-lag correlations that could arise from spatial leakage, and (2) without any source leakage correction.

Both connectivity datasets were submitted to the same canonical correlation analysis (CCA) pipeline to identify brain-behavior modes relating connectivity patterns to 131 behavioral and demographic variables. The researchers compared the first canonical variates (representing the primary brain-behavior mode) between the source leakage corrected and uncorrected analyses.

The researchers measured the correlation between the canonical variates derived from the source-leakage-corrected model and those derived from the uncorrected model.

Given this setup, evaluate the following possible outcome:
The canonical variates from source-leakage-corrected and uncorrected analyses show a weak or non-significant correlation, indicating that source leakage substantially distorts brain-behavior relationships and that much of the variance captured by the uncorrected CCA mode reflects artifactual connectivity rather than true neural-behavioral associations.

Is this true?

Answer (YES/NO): NO